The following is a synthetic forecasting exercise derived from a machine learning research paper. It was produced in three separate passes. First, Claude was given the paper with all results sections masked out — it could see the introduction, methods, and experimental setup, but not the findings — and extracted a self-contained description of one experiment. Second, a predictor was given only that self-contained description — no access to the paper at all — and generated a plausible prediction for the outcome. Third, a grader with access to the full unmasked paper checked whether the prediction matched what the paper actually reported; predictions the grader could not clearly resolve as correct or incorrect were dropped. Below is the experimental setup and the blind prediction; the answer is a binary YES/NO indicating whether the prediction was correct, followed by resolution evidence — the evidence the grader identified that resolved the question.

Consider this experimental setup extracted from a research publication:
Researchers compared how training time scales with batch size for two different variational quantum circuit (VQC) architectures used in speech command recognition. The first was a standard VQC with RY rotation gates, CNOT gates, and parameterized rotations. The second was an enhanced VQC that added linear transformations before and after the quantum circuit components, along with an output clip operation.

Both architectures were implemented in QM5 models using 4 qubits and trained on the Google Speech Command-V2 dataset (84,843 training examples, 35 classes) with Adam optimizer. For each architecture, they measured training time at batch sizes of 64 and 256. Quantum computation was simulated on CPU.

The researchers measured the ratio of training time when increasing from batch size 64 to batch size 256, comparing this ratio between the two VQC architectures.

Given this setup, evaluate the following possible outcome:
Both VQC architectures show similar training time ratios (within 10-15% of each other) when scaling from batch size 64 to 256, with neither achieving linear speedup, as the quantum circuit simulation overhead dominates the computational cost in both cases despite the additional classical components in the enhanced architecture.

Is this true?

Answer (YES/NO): YES